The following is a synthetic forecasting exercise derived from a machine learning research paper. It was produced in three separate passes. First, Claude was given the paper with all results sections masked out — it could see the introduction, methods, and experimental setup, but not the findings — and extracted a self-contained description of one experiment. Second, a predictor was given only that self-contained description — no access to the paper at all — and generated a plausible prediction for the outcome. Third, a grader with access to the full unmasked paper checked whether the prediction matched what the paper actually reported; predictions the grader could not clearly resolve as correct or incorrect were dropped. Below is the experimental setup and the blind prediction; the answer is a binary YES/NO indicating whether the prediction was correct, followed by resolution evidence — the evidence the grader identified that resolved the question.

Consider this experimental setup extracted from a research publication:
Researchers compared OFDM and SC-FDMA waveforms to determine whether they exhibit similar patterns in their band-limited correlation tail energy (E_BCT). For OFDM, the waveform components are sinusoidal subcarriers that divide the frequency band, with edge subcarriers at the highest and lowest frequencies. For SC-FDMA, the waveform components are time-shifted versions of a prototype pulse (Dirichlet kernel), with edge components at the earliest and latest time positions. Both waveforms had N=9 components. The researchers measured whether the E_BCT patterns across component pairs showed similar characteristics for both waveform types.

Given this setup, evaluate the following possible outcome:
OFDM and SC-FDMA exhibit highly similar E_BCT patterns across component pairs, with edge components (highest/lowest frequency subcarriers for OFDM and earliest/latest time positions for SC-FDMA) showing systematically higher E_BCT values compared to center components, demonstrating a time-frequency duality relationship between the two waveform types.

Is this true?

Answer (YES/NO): YES